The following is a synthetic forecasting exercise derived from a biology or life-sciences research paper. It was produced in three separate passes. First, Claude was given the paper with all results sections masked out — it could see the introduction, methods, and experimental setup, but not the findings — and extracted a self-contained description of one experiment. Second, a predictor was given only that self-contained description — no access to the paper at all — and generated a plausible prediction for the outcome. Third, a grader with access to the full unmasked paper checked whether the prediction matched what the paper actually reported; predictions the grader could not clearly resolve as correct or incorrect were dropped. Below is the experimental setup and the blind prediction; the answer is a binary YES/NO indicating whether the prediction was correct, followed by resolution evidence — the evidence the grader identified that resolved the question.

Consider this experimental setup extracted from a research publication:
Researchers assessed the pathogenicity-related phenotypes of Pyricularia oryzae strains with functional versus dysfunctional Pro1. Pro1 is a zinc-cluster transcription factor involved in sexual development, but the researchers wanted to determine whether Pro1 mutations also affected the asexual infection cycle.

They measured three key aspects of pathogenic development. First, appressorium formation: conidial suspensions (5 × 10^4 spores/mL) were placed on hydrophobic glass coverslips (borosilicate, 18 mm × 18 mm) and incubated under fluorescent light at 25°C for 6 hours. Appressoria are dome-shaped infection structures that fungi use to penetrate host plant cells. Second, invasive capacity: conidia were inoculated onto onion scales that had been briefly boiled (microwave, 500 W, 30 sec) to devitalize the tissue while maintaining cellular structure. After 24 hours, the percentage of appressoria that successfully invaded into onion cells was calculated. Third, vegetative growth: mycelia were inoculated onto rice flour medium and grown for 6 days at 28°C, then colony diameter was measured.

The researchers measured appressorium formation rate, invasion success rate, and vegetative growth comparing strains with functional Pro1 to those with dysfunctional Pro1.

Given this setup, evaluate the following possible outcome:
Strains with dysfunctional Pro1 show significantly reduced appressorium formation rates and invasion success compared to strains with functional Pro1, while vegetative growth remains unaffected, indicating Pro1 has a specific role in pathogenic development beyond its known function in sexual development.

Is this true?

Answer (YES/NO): NO